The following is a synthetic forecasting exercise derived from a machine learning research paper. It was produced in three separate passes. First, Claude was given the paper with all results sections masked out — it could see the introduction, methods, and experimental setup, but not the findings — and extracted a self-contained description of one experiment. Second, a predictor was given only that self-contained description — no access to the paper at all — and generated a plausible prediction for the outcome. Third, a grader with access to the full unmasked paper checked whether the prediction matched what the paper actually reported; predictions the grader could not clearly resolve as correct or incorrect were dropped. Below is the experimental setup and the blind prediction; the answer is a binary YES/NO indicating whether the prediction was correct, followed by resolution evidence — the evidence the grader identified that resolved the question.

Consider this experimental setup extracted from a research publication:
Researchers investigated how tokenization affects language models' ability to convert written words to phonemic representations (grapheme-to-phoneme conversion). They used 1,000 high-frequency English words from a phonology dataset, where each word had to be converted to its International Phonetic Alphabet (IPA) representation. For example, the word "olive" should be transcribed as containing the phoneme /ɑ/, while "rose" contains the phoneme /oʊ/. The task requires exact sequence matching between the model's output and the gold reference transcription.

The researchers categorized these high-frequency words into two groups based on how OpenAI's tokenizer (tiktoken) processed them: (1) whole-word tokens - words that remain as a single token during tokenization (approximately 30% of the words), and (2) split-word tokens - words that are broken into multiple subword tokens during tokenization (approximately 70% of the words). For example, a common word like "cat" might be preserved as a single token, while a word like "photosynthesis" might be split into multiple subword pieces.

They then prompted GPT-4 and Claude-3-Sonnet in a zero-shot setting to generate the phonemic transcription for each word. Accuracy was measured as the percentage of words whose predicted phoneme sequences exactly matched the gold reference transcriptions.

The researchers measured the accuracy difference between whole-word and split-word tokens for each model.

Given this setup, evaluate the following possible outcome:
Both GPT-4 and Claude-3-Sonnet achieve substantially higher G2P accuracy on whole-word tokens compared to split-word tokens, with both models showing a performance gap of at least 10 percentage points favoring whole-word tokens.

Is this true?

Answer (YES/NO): NO